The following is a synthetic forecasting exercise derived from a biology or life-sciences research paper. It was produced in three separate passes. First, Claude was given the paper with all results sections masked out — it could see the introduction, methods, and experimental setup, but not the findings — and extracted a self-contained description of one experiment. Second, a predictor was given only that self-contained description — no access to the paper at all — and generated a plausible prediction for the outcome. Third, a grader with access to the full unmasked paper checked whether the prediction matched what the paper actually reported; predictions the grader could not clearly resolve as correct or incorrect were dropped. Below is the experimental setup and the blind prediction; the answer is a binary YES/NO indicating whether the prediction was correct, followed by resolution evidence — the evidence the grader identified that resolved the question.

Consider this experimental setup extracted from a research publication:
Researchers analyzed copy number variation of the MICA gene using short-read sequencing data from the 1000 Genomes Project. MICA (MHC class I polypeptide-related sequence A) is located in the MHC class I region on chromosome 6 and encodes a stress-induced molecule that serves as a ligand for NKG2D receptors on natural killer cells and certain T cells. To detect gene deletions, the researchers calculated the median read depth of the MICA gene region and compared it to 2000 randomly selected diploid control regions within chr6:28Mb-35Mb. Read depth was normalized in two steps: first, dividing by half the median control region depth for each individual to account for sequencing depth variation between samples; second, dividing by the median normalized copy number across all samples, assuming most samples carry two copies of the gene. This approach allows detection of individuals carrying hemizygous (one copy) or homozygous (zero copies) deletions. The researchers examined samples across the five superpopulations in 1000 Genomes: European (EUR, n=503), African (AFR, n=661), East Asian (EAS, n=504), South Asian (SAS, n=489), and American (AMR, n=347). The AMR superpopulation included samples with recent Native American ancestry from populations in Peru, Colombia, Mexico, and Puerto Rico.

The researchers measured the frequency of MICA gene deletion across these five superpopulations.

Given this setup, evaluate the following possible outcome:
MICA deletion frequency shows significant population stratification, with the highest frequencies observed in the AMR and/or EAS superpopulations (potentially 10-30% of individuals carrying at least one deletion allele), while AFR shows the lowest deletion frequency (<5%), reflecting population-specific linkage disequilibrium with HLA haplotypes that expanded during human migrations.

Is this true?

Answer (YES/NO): NO